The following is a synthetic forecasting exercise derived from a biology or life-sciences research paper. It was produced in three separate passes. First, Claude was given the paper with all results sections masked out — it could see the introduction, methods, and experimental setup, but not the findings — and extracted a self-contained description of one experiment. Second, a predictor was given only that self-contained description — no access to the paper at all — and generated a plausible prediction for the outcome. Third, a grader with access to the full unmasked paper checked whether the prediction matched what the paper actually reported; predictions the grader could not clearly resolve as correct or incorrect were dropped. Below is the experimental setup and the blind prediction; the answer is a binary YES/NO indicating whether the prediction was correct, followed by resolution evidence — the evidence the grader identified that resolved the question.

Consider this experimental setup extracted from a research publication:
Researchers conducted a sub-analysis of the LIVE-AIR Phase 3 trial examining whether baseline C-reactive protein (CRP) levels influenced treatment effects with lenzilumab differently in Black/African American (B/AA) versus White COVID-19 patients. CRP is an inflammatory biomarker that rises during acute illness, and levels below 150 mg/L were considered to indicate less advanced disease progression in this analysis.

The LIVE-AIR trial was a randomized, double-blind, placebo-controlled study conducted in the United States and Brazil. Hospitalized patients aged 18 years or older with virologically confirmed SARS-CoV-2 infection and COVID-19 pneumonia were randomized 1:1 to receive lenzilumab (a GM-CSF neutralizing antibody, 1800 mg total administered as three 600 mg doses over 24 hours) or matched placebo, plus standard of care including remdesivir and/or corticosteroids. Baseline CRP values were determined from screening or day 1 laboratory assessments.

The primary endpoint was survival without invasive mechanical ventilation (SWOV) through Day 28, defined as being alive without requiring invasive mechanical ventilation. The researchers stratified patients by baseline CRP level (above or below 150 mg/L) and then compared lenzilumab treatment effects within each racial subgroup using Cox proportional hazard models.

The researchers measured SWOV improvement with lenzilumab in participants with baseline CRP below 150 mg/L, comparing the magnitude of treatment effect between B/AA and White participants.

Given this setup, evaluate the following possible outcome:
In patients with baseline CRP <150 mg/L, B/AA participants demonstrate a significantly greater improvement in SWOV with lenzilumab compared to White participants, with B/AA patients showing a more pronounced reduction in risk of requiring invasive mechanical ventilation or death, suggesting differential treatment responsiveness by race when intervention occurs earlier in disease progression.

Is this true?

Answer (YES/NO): YES